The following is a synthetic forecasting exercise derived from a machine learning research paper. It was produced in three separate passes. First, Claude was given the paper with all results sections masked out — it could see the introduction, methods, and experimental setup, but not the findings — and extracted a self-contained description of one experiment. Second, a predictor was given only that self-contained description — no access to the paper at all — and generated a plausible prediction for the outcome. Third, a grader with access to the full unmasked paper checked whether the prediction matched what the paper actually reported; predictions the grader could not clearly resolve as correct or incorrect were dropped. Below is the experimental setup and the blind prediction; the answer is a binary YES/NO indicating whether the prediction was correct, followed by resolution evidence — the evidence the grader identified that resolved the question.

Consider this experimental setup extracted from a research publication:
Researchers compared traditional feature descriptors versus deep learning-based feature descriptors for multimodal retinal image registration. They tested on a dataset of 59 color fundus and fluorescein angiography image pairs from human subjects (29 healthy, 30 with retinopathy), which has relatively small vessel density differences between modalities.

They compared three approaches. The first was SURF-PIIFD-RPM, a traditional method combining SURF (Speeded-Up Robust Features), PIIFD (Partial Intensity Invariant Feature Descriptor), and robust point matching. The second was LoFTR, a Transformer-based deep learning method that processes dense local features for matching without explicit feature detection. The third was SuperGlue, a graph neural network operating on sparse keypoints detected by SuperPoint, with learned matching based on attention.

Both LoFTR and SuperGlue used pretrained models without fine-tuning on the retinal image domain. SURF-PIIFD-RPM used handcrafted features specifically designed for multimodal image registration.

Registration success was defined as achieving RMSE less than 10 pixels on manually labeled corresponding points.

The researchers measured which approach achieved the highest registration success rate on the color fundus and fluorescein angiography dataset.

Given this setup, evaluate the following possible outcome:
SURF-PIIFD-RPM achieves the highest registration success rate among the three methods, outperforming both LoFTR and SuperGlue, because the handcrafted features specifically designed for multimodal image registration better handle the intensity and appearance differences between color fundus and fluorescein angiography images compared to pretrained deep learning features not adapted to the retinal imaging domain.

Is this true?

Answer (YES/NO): NO